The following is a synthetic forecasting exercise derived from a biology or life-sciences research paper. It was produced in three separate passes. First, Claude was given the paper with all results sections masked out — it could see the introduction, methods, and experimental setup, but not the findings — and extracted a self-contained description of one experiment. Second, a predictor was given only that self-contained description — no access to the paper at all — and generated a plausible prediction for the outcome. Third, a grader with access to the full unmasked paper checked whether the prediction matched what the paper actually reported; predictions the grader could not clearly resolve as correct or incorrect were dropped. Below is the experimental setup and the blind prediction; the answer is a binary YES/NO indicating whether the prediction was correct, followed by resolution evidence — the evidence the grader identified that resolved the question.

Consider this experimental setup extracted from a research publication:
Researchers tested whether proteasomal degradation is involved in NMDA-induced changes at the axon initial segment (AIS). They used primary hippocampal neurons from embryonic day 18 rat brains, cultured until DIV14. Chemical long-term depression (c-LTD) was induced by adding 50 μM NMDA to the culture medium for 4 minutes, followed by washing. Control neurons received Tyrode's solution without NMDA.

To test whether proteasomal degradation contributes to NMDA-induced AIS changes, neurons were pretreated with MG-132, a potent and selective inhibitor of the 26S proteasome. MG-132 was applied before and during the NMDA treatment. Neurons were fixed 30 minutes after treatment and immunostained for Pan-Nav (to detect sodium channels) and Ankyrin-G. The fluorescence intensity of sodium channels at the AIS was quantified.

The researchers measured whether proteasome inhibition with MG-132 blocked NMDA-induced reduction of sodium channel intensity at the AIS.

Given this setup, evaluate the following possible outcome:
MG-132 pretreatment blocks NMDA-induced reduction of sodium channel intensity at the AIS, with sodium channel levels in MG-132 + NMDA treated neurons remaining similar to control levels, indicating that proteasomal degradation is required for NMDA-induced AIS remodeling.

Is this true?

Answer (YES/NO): NO